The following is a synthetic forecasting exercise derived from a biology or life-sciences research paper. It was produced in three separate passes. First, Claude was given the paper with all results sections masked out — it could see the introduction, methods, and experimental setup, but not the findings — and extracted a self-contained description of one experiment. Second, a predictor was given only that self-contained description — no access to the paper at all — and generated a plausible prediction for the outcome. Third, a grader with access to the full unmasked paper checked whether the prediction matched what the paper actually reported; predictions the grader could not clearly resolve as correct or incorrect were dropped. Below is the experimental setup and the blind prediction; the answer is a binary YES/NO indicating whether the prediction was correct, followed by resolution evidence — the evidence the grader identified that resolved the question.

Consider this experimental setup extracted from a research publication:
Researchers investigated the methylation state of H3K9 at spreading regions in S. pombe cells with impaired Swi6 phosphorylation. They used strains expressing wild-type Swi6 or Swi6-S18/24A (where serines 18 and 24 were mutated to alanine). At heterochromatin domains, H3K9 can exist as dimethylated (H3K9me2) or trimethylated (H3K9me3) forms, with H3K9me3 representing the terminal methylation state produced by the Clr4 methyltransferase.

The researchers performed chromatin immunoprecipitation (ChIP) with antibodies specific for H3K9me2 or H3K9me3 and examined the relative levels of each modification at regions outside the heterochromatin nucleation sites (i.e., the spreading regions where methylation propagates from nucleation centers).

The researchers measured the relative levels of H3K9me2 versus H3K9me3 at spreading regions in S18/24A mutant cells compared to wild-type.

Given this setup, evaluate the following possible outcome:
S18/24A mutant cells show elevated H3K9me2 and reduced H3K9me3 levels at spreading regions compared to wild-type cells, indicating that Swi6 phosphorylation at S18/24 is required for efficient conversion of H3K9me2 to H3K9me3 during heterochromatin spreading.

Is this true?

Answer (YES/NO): NO